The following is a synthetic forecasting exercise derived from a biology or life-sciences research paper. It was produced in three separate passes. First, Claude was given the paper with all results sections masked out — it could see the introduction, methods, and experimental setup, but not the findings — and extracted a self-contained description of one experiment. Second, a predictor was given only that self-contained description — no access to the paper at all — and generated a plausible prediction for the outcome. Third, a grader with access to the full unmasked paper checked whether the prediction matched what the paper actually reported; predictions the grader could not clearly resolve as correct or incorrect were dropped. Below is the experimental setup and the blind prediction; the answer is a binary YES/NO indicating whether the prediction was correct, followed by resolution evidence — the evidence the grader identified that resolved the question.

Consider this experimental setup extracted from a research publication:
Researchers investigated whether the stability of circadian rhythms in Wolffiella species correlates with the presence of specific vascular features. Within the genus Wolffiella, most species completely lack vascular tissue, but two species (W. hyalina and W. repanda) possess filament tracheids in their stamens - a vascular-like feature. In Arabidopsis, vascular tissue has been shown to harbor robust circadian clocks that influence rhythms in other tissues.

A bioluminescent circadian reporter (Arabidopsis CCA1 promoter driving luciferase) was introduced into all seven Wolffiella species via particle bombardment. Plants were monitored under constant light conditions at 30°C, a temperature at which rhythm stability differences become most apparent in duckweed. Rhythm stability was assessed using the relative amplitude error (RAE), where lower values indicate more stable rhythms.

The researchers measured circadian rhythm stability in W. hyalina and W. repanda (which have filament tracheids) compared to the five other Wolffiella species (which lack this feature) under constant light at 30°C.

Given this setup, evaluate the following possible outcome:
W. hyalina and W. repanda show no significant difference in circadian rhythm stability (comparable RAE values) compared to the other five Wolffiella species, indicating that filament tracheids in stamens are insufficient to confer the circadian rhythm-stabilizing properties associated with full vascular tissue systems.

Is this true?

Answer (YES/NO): NO